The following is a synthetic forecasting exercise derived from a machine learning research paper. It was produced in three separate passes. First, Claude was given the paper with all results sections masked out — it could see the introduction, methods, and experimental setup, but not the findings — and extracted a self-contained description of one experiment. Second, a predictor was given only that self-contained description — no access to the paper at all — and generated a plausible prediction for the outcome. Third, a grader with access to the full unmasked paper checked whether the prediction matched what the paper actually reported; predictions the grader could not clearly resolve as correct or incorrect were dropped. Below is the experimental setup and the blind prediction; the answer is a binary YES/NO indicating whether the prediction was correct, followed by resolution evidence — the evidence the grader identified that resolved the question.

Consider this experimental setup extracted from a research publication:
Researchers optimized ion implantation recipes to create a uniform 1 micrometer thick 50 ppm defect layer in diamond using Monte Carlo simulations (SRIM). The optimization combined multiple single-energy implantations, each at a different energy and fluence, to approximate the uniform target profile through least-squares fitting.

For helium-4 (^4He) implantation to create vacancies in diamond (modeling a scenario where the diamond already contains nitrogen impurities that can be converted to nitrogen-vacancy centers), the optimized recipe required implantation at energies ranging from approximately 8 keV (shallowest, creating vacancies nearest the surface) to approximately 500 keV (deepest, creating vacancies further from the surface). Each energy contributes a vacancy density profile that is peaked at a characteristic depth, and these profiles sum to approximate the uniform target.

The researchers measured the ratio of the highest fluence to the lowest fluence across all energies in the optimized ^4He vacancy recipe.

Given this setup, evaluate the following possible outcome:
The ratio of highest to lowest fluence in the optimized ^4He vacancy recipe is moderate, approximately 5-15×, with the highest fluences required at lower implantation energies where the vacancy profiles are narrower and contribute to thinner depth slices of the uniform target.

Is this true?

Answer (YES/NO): NO